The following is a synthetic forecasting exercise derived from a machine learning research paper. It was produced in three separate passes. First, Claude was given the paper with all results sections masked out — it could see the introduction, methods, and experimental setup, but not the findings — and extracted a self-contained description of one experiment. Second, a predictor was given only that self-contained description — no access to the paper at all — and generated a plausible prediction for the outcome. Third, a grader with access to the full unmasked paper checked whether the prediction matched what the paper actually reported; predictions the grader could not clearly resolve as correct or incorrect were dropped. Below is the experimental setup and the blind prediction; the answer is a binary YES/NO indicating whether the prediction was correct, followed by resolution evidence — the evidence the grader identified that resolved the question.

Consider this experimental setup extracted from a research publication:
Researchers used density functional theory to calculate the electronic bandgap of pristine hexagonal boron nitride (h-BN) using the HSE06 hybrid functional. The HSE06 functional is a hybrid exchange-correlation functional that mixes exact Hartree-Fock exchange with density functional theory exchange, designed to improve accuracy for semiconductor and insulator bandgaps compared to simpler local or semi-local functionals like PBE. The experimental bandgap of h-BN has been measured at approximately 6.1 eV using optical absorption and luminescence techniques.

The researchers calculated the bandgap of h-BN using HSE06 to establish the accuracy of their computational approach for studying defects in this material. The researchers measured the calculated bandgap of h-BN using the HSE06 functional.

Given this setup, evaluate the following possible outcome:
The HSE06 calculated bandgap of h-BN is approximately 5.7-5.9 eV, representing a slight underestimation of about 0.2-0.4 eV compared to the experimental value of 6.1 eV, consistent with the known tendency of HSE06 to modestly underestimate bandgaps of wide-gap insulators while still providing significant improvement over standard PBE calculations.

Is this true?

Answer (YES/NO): YES